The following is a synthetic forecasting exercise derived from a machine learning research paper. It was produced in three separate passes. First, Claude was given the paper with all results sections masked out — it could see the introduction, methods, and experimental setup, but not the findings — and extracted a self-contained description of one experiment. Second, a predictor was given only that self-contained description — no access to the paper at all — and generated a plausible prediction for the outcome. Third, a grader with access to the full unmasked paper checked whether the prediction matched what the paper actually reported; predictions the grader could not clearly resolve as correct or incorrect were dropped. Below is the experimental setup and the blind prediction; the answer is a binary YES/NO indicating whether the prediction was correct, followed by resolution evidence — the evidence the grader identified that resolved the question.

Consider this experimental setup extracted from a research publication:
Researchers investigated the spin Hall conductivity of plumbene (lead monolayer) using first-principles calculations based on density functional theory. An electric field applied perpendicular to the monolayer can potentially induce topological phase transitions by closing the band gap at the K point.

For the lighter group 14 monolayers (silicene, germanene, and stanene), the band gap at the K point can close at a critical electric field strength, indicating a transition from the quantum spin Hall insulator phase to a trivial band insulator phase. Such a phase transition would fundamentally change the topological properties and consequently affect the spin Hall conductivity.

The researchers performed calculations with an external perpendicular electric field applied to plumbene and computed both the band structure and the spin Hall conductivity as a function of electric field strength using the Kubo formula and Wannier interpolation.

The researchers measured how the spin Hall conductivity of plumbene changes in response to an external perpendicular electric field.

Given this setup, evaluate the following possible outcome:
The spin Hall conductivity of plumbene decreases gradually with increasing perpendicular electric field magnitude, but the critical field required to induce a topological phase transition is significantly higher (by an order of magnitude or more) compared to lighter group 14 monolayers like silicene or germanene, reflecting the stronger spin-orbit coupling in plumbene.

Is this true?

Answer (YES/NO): NO